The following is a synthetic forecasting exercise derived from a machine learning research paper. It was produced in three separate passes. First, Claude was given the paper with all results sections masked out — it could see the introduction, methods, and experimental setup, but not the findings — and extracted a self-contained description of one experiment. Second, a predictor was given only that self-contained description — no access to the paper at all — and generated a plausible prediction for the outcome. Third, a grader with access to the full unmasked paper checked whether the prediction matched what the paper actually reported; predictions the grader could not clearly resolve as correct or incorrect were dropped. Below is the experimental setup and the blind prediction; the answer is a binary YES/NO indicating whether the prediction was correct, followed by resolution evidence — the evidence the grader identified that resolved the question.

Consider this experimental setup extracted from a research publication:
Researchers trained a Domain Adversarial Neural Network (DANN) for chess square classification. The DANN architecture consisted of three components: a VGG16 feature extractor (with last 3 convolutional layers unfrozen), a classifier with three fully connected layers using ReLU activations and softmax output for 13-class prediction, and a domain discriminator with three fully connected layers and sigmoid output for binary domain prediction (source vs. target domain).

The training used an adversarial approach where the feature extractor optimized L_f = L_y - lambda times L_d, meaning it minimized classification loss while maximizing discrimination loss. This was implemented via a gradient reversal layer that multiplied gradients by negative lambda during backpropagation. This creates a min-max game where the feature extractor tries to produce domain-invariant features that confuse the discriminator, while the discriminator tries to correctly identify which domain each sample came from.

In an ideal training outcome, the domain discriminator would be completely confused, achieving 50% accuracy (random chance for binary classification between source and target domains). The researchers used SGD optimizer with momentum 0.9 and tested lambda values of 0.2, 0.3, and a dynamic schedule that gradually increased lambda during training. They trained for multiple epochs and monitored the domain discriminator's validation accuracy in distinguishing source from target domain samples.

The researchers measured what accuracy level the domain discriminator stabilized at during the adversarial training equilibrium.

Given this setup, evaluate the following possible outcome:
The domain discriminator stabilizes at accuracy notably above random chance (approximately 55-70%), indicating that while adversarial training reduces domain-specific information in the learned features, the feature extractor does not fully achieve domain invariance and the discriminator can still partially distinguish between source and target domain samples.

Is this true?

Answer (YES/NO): YES